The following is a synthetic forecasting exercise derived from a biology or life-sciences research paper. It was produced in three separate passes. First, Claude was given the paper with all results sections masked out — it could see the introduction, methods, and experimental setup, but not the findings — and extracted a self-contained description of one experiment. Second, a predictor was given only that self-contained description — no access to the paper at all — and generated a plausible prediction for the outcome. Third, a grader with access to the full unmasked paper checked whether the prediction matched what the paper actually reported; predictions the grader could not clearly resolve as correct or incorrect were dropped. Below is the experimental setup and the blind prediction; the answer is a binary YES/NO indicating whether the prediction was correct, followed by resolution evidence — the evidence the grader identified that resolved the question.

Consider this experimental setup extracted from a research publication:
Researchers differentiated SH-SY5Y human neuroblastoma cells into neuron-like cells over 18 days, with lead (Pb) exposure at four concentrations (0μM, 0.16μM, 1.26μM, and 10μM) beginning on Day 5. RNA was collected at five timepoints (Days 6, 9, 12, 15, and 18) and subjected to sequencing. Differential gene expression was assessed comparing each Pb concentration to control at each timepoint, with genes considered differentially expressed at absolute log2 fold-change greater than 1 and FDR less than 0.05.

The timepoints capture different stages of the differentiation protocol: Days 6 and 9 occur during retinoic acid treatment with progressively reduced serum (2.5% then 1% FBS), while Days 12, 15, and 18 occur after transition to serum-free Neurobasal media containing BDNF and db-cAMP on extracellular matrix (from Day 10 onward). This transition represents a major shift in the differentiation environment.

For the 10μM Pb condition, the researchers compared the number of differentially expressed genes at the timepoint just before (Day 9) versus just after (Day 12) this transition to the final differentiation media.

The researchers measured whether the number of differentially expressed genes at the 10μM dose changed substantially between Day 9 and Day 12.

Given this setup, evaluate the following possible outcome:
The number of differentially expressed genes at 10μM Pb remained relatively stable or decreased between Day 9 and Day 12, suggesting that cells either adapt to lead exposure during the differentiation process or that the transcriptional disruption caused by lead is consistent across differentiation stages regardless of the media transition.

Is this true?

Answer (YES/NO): NO